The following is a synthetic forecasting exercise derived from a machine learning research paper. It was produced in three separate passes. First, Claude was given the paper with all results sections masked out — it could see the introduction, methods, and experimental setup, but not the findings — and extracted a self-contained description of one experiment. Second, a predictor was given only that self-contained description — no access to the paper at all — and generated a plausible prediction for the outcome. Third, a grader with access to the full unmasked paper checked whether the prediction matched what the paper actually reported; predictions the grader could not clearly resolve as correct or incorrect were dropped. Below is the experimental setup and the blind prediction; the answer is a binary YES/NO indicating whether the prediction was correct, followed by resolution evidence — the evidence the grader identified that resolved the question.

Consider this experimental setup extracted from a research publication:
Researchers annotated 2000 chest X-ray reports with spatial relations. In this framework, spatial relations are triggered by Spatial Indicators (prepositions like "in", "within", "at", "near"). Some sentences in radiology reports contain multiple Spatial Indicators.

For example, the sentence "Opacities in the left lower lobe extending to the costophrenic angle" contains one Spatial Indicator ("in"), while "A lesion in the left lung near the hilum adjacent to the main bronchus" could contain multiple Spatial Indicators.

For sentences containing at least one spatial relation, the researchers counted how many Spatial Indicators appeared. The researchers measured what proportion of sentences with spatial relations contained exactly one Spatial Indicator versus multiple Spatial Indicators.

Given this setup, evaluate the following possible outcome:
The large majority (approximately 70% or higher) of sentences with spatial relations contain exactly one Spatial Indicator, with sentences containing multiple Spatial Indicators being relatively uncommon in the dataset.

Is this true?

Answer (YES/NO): YES